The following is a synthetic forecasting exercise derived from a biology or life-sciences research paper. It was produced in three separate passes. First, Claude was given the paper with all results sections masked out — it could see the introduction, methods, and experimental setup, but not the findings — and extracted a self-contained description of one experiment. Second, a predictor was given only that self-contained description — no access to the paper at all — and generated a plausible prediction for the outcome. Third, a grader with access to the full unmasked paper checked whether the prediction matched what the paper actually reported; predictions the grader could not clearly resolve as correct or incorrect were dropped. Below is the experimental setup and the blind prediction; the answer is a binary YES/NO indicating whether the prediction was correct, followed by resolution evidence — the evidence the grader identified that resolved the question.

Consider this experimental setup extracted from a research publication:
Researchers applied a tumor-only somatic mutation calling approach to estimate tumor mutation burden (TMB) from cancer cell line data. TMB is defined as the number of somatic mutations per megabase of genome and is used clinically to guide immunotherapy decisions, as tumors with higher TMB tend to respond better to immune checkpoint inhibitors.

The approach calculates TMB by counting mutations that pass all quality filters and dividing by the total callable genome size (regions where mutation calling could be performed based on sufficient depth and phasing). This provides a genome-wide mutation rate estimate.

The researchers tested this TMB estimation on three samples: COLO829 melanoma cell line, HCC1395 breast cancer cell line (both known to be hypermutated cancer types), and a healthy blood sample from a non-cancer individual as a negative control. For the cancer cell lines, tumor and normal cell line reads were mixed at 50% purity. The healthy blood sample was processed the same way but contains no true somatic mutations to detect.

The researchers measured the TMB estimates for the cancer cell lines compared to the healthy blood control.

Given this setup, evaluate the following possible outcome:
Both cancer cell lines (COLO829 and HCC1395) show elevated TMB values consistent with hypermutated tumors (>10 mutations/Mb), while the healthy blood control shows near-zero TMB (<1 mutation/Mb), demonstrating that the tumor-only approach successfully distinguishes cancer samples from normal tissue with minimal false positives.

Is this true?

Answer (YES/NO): NO